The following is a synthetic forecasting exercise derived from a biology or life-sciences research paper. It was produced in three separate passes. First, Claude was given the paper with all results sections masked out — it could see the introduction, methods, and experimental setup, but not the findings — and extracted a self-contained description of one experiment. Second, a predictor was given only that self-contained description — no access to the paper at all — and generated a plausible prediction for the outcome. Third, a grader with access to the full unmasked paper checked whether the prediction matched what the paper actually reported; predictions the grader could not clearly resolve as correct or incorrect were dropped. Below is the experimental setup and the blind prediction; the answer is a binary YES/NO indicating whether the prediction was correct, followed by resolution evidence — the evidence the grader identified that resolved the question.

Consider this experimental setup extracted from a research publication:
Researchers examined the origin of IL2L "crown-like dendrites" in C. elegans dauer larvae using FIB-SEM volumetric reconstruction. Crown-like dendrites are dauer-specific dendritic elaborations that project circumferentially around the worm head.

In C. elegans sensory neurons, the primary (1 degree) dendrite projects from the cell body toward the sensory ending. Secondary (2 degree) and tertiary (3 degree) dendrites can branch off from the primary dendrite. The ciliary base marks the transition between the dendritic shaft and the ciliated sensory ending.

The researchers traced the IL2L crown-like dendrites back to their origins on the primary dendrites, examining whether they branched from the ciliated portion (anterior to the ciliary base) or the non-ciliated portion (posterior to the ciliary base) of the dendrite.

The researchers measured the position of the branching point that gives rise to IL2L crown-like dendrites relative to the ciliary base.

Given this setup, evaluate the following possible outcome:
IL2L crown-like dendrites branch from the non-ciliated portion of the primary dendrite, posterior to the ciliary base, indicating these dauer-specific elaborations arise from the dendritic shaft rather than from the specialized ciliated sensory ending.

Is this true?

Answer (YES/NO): YES